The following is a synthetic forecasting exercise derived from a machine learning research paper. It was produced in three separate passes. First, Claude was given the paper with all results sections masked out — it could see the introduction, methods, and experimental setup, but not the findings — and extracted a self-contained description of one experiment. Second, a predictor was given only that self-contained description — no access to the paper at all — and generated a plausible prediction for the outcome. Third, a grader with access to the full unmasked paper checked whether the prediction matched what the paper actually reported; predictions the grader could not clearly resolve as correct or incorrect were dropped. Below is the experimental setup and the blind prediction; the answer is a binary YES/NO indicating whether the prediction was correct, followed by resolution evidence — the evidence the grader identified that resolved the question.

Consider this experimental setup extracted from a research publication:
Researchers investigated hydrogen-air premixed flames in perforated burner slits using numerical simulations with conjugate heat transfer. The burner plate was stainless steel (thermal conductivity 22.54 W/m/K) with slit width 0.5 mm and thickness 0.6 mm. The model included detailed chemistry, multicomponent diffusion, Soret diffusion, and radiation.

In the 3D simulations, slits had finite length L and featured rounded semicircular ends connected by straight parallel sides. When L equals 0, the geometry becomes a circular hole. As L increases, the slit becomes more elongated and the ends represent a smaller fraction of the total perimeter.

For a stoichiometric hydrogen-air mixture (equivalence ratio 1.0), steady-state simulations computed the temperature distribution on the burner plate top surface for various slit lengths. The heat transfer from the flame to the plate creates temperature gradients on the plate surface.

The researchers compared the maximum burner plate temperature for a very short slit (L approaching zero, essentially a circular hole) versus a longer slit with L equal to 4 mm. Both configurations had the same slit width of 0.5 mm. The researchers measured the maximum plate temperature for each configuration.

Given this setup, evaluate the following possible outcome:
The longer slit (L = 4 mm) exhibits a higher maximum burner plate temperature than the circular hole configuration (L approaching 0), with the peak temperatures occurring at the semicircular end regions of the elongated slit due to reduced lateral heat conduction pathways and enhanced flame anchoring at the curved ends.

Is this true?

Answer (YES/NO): NO